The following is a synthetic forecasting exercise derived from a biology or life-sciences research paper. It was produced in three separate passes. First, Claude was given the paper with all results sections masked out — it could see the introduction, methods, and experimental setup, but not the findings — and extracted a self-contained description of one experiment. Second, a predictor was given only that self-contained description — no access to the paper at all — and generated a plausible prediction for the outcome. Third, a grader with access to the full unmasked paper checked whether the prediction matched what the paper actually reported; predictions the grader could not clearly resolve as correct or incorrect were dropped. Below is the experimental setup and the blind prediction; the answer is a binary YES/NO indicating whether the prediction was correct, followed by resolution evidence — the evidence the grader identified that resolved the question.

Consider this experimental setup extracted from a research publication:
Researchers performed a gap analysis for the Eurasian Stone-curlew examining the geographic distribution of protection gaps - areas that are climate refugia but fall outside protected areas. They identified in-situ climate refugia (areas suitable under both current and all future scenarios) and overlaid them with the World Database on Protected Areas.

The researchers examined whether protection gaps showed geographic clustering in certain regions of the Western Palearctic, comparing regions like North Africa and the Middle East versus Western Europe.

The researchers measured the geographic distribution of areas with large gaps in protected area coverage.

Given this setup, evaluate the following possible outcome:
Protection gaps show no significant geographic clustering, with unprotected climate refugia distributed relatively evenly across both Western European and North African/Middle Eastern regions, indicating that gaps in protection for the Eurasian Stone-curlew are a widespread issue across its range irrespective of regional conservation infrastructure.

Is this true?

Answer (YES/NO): NO